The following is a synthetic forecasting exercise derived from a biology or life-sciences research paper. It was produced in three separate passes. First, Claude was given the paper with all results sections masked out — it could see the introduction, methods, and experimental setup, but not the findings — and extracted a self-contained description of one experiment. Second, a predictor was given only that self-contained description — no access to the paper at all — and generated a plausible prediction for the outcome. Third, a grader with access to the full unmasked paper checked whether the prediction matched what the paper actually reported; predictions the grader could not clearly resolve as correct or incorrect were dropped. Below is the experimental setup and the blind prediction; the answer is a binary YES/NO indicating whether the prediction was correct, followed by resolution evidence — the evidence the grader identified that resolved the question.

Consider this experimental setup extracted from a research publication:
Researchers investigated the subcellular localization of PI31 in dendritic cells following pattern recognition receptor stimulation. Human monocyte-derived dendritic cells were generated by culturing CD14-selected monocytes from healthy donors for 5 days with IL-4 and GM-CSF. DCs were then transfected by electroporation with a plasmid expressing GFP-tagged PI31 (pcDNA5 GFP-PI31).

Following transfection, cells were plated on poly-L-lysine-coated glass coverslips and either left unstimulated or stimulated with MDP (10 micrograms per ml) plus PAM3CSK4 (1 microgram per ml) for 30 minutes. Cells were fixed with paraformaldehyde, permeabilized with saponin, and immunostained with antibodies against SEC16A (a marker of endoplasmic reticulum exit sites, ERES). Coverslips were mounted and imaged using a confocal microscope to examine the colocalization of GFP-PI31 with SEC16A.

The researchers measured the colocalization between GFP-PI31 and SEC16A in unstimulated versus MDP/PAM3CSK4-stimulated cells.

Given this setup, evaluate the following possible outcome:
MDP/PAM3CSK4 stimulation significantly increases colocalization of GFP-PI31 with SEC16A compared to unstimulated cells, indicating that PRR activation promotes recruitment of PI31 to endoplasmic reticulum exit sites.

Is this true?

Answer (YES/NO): YES